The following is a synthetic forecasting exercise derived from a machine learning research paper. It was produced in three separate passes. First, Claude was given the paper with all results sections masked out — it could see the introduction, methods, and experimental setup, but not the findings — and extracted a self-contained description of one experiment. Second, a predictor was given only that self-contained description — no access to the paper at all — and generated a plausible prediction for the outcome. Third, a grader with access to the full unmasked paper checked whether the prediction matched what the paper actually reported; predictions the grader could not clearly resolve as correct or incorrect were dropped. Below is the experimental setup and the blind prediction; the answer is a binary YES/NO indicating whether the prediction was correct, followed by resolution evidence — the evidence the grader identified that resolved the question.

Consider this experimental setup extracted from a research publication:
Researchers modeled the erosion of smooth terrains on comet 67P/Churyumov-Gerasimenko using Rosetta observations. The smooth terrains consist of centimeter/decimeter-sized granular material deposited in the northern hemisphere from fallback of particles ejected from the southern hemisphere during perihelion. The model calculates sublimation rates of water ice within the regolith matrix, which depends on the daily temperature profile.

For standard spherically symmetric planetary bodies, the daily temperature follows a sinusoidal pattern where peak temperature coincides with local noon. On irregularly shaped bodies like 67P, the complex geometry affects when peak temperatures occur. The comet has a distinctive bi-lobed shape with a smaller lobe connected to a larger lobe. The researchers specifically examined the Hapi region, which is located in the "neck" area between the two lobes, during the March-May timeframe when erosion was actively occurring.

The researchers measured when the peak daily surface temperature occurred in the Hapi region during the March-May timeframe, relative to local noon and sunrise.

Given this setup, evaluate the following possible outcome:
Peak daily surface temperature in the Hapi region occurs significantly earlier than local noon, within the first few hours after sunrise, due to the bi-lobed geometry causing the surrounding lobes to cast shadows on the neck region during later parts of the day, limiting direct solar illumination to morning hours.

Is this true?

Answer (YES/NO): YES